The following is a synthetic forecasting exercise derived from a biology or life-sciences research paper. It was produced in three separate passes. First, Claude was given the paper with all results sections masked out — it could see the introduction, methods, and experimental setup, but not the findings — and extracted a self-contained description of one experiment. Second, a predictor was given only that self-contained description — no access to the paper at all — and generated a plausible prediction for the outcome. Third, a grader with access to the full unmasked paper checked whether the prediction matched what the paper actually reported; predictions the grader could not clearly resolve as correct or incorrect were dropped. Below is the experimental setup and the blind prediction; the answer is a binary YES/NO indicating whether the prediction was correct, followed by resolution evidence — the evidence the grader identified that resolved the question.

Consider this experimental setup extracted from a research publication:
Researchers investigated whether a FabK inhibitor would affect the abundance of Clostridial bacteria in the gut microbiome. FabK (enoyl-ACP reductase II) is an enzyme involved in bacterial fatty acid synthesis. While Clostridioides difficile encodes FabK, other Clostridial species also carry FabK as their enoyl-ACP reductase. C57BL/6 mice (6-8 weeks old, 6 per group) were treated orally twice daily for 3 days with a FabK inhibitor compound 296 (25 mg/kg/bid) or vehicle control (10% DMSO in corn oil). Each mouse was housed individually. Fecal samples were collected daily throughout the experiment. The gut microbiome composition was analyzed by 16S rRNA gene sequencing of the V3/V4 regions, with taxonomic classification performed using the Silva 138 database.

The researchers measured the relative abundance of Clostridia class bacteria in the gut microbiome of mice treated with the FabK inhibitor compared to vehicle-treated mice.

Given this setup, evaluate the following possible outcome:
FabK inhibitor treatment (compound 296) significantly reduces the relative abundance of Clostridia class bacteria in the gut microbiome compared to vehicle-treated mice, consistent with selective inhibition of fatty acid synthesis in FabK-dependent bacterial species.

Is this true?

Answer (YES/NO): NO